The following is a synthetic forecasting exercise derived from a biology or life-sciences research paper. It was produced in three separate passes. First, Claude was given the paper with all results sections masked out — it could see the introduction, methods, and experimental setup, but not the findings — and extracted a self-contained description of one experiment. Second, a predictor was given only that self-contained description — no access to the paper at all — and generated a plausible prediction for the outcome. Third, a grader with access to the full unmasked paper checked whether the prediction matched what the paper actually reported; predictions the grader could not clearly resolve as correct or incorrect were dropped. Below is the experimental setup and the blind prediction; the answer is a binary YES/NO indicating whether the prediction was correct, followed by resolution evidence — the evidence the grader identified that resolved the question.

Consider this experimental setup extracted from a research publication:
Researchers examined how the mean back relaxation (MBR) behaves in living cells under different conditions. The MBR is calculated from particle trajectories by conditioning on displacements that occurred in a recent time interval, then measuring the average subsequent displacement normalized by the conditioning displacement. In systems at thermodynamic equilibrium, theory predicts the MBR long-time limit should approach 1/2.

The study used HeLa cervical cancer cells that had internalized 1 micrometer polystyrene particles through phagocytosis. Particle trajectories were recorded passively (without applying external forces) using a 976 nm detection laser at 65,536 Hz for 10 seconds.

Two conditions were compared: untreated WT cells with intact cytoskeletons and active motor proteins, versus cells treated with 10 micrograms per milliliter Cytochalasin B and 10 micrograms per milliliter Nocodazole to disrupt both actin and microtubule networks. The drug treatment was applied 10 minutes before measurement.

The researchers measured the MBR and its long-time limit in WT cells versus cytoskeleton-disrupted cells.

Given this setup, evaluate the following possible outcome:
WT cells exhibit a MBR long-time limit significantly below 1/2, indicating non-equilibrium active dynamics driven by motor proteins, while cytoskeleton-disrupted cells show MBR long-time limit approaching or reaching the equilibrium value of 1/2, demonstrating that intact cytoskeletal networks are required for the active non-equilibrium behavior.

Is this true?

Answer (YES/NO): YES